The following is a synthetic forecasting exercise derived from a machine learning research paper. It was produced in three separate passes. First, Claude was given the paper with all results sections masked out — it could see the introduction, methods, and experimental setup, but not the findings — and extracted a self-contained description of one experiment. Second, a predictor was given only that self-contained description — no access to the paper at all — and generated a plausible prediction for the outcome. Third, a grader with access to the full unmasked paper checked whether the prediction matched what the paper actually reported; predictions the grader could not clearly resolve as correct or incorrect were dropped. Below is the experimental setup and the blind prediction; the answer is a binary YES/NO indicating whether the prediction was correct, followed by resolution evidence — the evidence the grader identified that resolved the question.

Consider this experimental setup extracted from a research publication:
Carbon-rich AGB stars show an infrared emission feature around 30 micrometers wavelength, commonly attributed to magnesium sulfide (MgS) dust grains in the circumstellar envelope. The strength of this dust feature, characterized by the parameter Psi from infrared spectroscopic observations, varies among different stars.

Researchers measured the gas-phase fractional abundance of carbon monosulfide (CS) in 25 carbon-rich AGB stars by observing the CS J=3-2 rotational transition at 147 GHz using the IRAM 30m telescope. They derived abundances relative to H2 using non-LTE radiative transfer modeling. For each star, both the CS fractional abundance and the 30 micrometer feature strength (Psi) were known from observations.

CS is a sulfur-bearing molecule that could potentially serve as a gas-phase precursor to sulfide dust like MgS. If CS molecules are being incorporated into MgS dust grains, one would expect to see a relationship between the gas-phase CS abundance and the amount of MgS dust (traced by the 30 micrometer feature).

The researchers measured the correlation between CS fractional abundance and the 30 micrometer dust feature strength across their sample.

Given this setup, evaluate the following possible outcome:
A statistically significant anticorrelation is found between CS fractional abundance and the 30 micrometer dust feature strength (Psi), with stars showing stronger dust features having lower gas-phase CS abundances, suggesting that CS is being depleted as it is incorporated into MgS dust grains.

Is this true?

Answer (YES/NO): YES